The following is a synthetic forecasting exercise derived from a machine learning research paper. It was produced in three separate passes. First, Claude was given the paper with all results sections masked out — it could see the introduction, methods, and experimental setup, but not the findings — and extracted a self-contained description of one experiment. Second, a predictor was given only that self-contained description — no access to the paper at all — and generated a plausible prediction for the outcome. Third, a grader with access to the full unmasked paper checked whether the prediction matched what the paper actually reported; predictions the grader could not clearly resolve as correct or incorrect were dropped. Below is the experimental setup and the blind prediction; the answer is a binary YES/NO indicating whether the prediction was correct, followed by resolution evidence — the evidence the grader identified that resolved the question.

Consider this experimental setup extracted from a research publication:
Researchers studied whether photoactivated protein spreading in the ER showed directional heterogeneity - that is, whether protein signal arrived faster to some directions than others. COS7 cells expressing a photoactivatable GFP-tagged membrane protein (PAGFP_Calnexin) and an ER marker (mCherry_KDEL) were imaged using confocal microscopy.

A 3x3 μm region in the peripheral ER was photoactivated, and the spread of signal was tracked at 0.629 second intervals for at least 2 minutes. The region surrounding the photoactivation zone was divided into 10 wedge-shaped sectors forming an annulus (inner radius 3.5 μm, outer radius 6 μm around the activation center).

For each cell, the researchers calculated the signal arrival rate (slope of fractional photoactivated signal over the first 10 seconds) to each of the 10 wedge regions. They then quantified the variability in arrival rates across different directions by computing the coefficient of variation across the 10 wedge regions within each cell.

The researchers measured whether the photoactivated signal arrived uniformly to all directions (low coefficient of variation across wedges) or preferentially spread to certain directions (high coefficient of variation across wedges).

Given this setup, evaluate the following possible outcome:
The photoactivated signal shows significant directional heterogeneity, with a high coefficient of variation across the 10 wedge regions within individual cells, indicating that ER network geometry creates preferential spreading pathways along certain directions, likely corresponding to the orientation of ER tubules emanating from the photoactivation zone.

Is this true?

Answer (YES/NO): YES